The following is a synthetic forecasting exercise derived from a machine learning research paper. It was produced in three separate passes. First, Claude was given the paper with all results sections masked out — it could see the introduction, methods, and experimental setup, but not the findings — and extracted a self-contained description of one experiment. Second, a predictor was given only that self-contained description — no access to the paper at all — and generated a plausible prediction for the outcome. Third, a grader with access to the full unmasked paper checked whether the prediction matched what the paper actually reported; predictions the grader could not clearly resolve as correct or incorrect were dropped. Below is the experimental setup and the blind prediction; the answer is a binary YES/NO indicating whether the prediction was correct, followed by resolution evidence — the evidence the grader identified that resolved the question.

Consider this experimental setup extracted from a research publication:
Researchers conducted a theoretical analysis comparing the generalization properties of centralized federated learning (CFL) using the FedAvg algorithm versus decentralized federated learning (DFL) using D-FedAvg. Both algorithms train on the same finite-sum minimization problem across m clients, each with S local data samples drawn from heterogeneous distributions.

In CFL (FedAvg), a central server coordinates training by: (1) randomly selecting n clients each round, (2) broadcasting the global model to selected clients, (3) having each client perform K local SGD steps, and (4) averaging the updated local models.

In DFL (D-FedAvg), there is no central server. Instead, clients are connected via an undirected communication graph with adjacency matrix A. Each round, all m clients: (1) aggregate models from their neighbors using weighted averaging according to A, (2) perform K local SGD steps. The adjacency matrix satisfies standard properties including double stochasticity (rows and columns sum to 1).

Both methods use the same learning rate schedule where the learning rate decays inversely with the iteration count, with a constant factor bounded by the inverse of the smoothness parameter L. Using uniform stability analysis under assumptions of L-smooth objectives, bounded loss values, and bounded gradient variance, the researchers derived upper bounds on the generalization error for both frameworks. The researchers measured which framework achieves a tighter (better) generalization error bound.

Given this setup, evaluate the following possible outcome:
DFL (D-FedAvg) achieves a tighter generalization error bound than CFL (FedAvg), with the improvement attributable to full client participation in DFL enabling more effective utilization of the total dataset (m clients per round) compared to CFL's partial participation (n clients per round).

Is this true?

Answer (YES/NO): NO